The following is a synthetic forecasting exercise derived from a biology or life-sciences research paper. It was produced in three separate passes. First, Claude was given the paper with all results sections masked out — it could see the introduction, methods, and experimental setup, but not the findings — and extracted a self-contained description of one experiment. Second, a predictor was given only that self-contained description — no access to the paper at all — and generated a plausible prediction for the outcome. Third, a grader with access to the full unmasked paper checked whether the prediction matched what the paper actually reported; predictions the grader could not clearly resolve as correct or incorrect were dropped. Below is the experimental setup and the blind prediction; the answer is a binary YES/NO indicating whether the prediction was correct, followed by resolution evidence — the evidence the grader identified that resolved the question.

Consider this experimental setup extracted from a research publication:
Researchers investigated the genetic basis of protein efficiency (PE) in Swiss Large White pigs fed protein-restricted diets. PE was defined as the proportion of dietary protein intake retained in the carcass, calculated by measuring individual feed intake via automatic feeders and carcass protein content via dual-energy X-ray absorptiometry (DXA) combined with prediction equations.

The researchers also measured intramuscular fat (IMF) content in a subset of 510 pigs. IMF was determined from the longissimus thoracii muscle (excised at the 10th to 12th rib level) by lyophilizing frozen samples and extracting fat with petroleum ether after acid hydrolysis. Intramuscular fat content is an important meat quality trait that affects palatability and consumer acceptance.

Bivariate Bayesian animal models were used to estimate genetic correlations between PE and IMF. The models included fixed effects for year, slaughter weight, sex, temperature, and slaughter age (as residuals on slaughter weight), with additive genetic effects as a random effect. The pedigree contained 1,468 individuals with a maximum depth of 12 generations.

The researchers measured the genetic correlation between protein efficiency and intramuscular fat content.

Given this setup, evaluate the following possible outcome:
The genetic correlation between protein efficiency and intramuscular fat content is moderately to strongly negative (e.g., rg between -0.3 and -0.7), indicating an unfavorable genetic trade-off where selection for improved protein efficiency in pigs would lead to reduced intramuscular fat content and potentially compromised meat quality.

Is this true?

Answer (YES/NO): NO